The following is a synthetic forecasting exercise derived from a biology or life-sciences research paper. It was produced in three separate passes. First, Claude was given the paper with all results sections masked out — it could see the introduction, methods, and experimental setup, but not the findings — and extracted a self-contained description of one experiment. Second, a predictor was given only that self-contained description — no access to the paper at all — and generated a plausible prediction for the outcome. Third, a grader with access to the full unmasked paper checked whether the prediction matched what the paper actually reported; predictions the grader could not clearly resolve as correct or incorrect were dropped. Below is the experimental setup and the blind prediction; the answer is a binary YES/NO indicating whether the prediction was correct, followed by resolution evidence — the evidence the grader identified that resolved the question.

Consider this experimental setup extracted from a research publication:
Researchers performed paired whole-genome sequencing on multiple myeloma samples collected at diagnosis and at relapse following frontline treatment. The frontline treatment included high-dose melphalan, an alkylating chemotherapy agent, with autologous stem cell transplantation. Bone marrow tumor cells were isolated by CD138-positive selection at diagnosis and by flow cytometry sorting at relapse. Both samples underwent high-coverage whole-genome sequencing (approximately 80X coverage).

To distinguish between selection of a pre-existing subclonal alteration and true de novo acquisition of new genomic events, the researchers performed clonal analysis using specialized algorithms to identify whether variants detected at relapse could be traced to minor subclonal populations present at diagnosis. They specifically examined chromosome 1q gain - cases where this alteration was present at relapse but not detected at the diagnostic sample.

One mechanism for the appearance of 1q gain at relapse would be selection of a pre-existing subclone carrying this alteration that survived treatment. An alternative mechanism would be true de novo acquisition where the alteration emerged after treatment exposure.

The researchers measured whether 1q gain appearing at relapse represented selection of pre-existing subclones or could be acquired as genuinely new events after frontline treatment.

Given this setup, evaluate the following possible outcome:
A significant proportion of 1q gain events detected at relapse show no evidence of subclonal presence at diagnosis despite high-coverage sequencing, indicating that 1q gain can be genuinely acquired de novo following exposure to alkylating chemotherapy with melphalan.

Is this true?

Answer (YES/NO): NO